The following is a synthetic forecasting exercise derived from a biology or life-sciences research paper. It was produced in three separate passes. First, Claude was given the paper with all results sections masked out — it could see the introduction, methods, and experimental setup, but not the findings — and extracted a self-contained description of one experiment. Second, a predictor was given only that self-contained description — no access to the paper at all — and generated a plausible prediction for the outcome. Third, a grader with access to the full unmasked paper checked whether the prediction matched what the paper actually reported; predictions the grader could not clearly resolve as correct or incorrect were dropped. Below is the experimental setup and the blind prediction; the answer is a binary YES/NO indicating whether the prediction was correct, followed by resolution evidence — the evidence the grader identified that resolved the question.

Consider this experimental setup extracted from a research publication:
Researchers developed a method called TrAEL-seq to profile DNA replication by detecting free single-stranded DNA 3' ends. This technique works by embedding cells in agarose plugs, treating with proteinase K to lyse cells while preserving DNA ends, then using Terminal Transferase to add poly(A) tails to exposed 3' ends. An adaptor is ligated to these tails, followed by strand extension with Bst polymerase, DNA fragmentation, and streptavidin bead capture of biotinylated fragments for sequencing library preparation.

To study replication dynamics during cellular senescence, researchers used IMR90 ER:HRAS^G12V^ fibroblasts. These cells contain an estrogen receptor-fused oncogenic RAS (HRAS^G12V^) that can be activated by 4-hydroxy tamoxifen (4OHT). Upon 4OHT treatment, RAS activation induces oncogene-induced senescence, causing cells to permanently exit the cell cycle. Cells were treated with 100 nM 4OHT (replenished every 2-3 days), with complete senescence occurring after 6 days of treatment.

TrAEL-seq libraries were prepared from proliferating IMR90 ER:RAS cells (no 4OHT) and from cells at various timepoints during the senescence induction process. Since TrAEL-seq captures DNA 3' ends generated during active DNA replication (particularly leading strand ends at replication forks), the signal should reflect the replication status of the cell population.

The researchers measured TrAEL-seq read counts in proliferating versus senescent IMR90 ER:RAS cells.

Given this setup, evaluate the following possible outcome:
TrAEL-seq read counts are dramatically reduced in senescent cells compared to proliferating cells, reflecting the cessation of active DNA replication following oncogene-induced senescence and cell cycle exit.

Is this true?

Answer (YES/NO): YES